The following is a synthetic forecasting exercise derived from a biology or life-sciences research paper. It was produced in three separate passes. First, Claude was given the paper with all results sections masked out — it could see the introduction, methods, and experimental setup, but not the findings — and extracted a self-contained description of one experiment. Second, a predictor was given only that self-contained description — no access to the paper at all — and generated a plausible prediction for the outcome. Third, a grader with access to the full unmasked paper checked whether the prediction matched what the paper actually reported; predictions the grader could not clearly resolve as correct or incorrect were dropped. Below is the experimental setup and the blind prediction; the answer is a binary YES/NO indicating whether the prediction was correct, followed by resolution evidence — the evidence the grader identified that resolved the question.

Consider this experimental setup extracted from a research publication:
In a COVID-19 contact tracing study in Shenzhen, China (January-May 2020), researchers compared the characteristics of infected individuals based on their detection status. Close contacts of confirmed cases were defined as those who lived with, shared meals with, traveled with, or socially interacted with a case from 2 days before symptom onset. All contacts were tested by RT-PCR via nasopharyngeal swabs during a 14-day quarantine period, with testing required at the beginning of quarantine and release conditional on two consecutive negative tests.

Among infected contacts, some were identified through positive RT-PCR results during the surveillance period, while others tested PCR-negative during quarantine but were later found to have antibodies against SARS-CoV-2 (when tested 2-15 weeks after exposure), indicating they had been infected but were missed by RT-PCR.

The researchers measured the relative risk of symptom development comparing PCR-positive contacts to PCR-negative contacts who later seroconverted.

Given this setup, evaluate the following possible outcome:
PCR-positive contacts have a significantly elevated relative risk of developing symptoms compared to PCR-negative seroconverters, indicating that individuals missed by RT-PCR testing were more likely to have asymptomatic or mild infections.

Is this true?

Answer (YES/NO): YES